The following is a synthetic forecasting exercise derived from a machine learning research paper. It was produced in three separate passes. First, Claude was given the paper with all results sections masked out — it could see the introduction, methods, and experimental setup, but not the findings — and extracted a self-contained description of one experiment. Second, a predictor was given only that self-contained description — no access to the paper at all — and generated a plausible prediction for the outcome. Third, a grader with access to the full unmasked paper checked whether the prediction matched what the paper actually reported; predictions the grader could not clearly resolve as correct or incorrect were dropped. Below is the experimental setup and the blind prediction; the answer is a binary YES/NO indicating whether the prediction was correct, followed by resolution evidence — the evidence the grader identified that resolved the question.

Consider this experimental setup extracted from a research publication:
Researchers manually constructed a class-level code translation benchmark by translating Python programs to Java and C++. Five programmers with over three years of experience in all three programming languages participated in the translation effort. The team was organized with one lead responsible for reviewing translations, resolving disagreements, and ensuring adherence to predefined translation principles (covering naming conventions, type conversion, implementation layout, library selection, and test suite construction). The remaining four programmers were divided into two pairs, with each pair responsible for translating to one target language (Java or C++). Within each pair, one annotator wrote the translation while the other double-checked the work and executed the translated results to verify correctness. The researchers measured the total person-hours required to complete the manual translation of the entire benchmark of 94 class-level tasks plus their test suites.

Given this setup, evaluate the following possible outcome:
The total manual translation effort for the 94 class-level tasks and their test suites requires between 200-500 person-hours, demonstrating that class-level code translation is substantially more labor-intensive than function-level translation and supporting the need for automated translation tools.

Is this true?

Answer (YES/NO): YES